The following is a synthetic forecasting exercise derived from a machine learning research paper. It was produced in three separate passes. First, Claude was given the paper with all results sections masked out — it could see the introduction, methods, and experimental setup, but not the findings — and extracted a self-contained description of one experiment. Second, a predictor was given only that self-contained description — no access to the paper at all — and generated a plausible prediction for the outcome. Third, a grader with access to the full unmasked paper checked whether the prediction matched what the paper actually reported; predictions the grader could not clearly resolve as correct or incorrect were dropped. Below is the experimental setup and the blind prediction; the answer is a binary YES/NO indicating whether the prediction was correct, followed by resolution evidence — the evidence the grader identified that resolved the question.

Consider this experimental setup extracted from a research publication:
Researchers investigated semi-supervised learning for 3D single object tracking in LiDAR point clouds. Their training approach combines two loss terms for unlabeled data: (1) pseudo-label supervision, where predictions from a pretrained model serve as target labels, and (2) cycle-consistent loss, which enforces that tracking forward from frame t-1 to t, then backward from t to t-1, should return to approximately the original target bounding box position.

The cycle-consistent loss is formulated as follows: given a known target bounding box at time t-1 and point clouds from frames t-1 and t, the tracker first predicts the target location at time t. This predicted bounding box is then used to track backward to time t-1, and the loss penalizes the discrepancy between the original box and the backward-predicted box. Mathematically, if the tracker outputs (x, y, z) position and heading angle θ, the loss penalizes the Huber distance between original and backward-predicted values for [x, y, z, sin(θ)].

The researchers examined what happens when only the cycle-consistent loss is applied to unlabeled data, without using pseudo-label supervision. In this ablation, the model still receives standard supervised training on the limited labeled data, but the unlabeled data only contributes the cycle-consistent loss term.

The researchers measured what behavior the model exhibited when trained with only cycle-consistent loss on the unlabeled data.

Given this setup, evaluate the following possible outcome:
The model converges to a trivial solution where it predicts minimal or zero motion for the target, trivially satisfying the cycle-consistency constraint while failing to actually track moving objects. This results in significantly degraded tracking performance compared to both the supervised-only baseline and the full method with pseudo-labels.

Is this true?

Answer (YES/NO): NO